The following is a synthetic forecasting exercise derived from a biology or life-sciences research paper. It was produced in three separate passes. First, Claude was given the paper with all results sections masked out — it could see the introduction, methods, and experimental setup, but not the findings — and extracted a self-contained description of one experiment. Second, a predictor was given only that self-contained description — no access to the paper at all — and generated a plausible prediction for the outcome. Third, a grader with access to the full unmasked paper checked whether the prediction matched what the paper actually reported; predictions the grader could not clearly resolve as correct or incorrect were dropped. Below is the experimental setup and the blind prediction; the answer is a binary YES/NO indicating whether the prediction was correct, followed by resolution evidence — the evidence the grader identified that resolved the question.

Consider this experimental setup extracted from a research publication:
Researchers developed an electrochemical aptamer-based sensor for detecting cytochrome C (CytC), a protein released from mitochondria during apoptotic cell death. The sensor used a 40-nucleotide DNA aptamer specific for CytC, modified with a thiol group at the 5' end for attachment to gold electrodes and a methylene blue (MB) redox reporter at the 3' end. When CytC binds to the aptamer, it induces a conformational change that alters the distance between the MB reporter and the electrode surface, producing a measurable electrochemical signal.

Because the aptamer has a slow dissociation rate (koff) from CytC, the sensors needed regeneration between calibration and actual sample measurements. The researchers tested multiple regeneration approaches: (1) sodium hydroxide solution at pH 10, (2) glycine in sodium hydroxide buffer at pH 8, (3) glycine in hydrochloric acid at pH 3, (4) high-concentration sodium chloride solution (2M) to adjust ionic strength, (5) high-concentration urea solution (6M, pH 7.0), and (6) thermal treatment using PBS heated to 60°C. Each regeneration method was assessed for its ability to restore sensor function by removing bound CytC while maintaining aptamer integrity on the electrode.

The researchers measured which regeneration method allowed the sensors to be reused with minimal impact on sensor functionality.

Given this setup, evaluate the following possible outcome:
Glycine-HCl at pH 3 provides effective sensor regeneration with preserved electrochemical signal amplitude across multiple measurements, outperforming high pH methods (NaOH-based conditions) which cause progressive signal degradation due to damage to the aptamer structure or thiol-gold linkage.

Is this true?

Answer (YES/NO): NO